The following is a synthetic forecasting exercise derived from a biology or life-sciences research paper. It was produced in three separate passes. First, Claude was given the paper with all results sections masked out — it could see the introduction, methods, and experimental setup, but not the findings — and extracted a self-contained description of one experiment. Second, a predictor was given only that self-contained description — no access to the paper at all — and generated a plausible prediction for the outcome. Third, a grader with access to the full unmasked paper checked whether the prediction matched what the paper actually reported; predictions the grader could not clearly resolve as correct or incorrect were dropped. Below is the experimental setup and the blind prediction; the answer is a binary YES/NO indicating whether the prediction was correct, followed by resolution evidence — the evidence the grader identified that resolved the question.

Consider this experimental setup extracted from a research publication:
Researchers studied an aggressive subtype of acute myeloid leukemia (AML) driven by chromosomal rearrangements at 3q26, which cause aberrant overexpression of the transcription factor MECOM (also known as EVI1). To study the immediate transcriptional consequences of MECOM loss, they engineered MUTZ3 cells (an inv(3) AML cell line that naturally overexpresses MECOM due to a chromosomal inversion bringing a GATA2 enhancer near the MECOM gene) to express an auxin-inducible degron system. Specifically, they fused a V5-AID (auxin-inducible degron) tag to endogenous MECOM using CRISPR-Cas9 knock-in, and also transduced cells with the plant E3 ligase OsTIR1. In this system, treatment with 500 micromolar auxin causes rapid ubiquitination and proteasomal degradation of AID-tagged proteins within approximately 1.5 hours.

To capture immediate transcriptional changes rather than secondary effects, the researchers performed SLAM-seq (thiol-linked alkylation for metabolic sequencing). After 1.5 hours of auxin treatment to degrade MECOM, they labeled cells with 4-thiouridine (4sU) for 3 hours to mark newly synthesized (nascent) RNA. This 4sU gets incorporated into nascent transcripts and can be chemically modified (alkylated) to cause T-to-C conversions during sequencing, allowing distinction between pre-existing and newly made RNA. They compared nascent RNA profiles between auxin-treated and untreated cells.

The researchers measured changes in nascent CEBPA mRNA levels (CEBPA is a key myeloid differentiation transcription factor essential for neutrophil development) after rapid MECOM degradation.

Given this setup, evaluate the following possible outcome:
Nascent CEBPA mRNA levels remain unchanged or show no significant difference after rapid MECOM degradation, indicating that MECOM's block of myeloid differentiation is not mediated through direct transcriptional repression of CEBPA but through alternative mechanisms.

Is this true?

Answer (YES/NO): NO